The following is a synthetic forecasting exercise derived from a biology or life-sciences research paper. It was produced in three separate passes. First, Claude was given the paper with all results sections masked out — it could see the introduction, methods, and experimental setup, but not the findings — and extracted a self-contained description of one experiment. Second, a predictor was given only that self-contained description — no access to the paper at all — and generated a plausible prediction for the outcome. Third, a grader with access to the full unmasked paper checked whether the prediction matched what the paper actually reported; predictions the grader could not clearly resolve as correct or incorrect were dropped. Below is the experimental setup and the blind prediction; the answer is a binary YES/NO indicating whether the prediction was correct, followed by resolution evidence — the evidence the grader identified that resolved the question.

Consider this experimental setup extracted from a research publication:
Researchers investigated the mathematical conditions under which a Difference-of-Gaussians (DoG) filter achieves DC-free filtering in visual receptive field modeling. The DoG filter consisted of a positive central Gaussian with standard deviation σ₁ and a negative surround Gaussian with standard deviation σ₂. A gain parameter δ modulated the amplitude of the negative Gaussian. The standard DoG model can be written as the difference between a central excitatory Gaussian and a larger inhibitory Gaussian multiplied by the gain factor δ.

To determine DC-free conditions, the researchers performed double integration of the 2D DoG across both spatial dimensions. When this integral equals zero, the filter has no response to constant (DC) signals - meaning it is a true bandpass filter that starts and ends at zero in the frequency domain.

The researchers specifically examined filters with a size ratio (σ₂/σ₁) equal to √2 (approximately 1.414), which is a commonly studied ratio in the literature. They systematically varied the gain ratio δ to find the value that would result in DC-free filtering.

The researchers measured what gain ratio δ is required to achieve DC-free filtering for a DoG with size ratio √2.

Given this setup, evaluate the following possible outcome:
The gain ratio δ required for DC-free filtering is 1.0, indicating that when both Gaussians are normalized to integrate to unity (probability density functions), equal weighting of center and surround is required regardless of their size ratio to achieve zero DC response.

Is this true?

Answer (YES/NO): NO